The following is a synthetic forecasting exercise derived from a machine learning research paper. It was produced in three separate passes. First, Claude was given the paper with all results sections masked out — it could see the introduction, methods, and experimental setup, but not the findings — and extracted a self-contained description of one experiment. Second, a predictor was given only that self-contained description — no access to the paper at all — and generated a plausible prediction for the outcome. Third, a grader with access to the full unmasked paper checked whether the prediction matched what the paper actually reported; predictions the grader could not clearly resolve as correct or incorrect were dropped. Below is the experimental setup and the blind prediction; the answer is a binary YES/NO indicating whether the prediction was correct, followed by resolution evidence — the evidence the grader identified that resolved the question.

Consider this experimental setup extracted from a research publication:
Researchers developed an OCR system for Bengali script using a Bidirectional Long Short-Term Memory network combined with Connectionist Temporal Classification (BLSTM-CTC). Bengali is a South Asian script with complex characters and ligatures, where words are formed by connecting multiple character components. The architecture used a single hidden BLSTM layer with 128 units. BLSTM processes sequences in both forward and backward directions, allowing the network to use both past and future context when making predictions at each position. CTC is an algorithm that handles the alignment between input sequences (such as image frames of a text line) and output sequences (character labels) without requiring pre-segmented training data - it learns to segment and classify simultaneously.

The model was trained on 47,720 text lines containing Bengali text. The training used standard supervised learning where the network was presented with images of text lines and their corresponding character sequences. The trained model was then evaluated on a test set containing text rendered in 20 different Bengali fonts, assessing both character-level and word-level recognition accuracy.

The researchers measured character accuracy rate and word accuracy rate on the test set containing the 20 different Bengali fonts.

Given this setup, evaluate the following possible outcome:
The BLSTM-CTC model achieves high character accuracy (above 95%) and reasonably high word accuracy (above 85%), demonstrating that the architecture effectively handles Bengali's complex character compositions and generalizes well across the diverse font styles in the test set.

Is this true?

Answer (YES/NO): YES